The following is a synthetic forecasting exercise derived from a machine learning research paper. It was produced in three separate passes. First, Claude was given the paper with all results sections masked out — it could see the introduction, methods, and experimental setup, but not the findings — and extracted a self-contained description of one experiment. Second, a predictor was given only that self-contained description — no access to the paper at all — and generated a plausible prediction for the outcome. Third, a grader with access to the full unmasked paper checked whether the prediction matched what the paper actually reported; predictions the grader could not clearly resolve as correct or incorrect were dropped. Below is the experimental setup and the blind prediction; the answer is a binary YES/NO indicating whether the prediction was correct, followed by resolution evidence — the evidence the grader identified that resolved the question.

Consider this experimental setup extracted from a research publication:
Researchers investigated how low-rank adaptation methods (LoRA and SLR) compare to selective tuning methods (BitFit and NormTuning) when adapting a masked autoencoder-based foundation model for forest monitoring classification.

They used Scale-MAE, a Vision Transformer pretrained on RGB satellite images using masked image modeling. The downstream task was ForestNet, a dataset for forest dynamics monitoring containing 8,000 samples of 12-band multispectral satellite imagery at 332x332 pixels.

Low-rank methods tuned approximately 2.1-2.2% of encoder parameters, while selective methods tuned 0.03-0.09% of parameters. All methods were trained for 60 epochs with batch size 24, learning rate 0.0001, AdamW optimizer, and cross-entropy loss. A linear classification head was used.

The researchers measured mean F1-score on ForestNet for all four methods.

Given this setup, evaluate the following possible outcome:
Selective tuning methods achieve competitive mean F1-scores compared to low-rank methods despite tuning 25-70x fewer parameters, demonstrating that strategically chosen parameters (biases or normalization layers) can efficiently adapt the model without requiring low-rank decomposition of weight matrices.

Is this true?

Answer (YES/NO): YES